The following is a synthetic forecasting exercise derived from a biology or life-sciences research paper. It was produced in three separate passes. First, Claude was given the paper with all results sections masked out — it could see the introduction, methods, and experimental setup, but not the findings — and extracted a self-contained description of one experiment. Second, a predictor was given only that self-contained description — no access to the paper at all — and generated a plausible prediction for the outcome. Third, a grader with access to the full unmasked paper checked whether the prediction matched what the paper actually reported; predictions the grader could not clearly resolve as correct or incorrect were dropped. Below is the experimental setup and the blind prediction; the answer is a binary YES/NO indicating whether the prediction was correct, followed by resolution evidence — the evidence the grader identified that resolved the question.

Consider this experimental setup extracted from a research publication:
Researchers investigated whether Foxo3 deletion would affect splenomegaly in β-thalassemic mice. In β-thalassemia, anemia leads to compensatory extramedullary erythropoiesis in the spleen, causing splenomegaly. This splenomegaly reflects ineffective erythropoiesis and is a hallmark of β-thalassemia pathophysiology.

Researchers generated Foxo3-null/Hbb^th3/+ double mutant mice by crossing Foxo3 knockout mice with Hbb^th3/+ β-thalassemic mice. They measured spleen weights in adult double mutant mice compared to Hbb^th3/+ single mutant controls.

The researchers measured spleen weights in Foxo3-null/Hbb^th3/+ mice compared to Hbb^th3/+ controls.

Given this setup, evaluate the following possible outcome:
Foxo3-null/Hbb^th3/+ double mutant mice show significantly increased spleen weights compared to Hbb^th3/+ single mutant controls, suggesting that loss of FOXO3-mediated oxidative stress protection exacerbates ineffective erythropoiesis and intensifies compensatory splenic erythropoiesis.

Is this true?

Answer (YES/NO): NO